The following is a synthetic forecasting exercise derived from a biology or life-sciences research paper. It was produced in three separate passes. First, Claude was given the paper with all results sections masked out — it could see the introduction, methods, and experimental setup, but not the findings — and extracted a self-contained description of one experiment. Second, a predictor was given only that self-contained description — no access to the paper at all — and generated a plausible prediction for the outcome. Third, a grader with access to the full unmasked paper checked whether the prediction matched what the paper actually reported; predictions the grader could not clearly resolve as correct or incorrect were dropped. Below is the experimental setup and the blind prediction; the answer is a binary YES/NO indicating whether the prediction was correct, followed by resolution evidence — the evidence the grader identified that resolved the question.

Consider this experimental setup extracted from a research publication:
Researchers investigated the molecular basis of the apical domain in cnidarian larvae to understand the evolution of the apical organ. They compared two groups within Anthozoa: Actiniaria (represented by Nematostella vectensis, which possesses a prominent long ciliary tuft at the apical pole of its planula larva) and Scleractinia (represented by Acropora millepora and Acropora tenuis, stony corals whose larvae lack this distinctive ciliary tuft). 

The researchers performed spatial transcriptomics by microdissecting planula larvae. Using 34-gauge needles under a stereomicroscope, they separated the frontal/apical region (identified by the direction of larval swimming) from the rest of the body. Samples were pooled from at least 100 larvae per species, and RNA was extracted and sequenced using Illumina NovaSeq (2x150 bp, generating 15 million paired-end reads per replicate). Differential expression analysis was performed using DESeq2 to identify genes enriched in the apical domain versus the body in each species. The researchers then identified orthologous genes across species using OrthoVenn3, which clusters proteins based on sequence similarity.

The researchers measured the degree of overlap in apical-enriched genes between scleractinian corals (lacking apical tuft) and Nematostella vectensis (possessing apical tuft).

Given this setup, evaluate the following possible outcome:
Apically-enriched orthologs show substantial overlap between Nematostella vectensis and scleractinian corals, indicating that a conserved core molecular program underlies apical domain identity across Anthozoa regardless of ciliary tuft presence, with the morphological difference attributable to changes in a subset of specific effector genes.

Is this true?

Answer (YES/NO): YES